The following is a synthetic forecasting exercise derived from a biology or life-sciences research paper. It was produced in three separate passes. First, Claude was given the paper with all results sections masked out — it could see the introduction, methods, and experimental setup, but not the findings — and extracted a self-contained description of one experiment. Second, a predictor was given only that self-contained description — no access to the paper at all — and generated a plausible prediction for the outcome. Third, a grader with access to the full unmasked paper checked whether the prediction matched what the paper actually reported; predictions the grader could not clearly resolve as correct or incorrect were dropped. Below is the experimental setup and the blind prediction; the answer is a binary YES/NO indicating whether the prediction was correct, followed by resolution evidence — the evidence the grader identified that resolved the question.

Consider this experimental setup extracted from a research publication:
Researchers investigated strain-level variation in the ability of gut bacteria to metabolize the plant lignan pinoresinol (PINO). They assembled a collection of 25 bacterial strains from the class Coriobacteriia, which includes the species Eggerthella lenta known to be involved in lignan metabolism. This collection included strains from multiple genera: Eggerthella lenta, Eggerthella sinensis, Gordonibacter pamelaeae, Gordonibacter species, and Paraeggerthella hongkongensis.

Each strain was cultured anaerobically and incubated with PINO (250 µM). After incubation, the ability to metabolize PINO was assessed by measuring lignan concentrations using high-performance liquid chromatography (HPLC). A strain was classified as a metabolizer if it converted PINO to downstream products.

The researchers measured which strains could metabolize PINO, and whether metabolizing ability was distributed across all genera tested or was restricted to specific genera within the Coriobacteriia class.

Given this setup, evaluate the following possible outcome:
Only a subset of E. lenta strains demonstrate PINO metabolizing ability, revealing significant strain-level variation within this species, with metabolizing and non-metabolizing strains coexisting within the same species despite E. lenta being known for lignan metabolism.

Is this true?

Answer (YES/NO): YES